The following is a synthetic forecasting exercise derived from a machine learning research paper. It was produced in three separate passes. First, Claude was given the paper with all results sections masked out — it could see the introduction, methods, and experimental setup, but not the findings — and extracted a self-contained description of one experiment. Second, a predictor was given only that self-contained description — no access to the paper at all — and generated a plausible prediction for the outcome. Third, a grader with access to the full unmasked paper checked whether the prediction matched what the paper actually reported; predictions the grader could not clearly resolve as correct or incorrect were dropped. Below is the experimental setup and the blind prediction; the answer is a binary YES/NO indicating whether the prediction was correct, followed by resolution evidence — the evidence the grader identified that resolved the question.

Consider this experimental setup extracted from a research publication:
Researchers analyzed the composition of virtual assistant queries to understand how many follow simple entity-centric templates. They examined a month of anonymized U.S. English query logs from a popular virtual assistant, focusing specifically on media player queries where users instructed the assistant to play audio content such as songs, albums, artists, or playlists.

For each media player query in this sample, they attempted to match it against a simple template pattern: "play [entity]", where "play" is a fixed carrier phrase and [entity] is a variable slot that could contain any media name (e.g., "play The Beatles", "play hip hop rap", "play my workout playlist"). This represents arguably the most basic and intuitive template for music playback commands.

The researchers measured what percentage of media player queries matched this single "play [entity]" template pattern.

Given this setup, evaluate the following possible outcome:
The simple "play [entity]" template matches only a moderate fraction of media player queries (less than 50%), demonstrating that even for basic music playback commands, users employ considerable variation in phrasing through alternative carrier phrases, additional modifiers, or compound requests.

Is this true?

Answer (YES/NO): NO